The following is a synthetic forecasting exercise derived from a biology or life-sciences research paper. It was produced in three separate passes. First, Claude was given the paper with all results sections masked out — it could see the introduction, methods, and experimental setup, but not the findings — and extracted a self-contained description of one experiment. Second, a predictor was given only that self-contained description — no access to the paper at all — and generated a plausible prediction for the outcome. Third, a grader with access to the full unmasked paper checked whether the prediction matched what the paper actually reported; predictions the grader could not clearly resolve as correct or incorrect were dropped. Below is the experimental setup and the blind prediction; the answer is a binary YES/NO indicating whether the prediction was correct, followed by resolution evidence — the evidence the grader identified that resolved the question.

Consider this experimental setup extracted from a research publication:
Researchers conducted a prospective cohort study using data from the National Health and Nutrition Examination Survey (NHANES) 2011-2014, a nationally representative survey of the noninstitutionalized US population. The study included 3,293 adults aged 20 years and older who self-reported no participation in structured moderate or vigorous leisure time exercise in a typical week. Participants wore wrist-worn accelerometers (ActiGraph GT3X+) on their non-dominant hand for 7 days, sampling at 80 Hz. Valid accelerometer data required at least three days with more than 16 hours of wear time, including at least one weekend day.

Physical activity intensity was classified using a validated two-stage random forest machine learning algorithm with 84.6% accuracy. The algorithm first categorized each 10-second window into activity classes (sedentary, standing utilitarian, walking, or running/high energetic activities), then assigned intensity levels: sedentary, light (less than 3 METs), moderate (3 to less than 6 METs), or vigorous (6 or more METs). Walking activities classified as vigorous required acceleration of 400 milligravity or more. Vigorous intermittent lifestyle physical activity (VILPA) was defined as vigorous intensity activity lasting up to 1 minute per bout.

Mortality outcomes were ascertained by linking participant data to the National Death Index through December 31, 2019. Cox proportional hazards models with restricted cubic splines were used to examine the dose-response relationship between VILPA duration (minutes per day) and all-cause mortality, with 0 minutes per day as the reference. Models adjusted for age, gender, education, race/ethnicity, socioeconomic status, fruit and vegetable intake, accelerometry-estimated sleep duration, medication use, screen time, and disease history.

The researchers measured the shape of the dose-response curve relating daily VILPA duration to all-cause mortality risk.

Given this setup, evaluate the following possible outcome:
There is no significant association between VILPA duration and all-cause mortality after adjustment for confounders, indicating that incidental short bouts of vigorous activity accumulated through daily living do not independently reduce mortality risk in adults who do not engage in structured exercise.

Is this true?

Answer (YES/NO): NO